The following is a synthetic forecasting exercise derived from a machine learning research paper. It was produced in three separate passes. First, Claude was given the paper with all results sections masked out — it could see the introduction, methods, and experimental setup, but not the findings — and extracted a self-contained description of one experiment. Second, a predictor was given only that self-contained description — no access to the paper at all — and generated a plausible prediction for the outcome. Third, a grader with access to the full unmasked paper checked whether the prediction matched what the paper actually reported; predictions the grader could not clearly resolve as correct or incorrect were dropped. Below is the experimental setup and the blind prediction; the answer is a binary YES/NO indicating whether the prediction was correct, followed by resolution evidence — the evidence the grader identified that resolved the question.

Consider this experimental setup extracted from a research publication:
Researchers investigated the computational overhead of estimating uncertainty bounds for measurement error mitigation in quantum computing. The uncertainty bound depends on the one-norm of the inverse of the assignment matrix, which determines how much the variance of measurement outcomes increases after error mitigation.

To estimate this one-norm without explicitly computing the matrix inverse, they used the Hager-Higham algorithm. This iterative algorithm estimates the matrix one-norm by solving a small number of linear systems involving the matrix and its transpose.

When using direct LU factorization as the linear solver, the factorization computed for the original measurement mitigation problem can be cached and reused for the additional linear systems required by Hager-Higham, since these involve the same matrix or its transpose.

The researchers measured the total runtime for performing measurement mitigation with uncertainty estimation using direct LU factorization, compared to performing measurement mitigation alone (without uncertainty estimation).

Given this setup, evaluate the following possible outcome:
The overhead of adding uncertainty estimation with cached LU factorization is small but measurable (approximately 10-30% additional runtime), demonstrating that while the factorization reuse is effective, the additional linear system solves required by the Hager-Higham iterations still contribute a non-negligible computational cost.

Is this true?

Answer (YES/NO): NO